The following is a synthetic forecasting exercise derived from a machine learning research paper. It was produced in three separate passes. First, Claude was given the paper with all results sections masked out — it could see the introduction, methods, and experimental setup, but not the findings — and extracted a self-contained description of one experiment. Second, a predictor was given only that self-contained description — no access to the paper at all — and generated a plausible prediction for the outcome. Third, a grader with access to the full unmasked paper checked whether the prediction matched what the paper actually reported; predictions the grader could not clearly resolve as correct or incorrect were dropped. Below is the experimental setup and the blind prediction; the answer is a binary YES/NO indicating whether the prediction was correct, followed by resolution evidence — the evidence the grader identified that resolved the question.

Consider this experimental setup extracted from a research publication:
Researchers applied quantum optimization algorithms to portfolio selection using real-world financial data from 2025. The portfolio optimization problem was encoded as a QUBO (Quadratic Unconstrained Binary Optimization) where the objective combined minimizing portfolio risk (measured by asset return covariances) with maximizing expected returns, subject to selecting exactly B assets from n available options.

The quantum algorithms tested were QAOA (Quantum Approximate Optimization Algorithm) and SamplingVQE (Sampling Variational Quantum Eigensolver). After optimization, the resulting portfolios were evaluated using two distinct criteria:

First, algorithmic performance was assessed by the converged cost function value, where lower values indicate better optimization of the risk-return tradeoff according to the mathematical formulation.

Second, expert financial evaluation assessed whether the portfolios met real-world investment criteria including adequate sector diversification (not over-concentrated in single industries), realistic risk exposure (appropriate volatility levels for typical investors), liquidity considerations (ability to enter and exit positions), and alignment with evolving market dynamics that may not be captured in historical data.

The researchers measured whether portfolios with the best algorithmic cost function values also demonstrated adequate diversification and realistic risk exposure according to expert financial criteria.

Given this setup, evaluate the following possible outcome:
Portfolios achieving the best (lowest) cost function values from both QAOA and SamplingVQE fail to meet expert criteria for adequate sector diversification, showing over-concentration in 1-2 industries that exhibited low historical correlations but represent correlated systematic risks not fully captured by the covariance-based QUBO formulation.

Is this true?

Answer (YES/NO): NO